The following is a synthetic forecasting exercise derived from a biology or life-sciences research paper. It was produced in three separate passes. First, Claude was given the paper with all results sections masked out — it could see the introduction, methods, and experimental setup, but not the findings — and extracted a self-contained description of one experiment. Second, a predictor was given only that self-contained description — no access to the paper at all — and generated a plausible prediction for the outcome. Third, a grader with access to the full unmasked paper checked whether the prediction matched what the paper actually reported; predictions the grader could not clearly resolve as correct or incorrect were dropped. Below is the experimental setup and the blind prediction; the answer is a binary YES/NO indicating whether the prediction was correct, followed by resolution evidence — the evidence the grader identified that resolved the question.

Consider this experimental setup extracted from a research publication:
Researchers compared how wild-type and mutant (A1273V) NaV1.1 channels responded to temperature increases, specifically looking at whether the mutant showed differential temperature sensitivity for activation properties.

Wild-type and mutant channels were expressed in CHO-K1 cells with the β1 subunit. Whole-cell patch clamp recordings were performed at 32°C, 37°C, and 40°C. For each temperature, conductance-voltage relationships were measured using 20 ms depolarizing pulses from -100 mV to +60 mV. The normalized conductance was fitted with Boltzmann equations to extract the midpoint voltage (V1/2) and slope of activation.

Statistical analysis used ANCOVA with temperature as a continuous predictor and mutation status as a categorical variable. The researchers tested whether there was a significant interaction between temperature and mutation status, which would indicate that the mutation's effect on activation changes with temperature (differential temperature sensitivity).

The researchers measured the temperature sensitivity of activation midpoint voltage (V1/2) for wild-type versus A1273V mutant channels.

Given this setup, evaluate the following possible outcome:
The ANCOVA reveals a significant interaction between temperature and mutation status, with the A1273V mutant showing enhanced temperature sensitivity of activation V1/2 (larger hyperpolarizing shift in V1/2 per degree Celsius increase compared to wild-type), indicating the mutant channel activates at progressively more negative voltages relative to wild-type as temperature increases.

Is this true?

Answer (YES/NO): NO